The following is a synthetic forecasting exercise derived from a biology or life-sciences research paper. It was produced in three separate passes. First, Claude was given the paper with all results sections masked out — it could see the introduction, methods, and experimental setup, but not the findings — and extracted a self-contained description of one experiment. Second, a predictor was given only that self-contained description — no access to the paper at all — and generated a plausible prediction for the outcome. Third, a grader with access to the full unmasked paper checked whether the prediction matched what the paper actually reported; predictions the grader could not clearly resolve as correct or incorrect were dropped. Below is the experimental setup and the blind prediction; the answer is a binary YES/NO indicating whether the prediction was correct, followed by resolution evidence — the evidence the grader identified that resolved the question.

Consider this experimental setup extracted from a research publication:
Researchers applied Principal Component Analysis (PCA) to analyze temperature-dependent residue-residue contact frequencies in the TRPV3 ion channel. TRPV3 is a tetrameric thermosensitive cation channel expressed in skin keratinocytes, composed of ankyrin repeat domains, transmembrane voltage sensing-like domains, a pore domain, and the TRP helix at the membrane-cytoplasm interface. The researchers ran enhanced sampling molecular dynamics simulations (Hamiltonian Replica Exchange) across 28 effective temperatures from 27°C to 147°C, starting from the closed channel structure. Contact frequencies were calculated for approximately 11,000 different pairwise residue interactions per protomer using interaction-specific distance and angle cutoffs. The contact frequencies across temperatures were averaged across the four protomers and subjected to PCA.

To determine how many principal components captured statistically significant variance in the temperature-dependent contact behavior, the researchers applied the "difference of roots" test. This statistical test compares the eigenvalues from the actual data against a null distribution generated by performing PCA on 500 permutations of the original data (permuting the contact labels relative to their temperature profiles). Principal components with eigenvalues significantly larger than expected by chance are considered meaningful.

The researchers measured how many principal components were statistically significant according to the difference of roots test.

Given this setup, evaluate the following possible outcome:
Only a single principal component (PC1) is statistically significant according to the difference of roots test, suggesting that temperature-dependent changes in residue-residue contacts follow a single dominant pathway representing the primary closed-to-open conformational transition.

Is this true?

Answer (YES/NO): NO